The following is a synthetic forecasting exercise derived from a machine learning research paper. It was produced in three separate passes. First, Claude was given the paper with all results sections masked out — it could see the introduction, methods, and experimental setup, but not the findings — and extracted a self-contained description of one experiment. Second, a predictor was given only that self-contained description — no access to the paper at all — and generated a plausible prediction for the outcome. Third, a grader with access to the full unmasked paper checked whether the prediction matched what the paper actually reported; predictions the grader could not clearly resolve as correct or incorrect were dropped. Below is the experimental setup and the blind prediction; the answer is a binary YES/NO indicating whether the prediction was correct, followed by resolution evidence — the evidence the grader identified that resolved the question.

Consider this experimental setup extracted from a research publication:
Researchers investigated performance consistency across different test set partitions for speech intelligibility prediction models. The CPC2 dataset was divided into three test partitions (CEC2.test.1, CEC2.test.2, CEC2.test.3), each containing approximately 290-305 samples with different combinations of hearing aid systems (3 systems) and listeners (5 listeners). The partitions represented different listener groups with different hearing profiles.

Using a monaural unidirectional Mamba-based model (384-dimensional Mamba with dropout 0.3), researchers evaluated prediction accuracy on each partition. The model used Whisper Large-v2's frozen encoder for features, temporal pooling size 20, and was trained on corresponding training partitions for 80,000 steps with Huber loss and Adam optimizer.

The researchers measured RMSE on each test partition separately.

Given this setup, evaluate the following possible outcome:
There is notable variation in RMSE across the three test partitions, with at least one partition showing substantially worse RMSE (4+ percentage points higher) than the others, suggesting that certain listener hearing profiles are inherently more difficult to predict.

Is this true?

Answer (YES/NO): YES